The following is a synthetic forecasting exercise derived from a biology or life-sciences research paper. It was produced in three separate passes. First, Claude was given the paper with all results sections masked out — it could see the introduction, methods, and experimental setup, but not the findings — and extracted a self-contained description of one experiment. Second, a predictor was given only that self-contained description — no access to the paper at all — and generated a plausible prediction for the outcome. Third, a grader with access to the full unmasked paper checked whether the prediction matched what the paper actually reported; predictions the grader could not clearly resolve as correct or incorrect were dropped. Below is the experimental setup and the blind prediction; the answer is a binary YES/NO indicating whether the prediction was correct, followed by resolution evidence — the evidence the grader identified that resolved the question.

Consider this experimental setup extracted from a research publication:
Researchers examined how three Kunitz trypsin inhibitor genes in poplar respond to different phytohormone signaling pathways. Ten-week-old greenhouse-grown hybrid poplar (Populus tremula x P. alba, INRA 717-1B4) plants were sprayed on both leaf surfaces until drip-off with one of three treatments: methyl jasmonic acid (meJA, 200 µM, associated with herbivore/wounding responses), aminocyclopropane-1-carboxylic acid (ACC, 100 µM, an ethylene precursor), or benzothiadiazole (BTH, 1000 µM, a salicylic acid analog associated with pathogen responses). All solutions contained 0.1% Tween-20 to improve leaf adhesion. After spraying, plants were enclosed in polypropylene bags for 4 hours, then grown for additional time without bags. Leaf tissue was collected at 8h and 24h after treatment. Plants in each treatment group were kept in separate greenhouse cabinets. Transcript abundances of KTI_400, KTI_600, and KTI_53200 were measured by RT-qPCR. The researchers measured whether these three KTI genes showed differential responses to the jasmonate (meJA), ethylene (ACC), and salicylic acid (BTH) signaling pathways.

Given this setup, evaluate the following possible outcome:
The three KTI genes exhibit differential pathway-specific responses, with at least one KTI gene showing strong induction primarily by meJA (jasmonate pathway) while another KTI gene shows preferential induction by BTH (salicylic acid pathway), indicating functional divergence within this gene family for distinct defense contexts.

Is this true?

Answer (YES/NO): NO